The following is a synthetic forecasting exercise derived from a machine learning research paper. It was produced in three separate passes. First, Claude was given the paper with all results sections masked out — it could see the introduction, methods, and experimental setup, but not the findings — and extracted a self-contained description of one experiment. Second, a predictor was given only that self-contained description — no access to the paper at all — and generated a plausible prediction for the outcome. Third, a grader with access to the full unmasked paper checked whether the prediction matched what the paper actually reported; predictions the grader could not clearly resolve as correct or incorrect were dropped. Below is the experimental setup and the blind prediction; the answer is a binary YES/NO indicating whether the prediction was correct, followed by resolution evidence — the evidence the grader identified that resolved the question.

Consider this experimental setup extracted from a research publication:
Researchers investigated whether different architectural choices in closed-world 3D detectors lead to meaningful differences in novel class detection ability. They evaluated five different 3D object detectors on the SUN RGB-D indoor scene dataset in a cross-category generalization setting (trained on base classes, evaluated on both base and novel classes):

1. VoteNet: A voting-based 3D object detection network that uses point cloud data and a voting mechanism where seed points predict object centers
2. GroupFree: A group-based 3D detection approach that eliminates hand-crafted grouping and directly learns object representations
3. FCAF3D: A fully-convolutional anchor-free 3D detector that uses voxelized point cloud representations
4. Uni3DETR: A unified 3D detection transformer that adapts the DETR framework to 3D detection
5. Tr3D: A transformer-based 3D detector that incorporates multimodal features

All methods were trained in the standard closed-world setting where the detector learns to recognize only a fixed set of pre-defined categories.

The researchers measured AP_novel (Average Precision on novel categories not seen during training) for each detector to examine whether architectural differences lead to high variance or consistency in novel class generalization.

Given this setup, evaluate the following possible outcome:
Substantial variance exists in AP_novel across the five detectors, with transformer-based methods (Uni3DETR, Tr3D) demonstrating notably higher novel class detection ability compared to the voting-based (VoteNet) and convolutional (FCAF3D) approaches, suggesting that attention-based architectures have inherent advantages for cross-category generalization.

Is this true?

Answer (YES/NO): NO